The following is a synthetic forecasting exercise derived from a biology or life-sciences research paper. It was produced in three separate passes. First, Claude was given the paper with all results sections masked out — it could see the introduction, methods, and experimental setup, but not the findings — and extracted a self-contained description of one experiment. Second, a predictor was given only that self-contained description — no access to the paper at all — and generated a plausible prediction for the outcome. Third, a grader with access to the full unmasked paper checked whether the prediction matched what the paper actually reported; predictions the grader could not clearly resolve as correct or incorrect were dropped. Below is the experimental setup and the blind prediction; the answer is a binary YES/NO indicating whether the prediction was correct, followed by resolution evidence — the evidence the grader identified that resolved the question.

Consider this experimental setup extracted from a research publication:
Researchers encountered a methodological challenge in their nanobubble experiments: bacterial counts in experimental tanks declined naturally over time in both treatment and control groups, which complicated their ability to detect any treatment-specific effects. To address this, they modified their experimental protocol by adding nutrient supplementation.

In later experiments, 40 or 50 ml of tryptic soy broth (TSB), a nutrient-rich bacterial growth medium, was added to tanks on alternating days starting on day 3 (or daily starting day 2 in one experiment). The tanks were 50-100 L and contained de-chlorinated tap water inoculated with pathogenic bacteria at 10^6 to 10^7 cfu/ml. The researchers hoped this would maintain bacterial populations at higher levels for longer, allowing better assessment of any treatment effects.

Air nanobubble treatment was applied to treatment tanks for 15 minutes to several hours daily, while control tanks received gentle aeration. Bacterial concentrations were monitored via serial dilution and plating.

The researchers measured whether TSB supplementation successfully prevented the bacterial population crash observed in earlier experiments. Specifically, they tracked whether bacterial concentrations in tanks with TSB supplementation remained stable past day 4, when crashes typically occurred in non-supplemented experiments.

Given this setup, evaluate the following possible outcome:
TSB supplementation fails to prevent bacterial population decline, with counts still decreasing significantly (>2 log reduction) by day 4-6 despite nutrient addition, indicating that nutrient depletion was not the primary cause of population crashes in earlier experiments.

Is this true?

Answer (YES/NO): NO